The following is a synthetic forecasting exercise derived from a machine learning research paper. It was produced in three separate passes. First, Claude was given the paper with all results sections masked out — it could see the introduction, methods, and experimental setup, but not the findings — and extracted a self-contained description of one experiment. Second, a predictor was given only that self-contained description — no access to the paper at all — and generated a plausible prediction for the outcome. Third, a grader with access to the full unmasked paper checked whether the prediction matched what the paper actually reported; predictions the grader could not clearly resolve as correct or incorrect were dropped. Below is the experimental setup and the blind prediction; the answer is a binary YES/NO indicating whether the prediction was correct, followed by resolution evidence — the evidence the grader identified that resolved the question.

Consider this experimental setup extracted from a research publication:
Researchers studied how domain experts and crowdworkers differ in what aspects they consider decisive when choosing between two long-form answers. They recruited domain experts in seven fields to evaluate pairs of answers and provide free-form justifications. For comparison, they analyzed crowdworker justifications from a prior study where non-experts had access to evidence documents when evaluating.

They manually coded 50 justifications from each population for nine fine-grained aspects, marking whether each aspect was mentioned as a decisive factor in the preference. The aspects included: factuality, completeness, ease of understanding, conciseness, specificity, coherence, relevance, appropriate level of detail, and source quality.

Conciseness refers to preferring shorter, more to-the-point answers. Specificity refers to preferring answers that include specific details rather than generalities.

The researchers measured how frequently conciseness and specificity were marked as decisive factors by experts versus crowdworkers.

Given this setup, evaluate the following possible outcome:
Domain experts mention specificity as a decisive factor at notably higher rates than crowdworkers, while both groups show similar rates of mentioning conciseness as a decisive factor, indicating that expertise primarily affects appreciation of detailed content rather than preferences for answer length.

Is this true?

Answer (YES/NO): NO